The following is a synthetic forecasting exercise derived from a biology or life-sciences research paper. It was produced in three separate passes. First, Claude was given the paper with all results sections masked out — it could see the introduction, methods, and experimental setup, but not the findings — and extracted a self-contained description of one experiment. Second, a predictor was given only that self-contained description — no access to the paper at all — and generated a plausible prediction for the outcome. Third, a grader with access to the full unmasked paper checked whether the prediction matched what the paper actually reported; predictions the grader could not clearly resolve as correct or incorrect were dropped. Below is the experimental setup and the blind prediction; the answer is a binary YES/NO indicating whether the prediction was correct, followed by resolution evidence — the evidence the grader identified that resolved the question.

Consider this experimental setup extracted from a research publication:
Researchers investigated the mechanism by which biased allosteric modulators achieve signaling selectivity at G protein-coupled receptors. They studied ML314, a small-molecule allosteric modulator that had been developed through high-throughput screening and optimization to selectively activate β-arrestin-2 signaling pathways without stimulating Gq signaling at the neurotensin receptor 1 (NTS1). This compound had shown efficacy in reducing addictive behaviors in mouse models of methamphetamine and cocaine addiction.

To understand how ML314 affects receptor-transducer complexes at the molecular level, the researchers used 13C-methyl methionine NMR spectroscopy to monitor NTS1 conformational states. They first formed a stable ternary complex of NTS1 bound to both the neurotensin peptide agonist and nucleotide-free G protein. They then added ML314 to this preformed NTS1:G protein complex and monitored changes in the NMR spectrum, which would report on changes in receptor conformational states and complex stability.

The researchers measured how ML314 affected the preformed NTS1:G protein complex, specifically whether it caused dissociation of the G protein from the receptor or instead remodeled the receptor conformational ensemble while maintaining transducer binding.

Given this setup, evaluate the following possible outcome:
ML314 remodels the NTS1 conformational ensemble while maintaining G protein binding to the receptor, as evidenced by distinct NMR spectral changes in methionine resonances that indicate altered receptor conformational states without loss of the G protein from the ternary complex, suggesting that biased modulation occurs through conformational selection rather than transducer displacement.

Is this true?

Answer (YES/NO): YES